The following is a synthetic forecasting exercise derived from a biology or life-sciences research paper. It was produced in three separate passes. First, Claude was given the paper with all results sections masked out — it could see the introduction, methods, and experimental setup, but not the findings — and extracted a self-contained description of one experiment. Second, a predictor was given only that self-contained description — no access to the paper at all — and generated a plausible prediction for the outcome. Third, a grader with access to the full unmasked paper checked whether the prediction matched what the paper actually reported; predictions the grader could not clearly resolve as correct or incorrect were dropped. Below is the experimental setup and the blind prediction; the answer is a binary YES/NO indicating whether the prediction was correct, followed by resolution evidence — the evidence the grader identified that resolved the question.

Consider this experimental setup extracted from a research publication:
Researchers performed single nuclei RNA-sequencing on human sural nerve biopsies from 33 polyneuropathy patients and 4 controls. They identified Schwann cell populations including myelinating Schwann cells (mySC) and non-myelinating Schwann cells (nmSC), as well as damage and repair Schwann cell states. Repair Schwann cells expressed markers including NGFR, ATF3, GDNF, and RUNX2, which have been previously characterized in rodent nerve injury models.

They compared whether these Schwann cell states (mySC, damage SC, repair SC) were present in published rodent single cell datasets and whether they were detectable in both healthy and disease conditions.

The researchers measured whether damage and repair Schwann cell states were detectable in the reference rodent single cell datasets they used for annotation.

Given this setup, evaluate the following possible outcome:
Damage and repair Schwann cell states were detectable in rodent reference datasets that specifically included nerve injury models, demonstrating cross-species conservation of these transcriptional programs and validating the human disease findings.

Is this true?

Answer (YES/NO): NO